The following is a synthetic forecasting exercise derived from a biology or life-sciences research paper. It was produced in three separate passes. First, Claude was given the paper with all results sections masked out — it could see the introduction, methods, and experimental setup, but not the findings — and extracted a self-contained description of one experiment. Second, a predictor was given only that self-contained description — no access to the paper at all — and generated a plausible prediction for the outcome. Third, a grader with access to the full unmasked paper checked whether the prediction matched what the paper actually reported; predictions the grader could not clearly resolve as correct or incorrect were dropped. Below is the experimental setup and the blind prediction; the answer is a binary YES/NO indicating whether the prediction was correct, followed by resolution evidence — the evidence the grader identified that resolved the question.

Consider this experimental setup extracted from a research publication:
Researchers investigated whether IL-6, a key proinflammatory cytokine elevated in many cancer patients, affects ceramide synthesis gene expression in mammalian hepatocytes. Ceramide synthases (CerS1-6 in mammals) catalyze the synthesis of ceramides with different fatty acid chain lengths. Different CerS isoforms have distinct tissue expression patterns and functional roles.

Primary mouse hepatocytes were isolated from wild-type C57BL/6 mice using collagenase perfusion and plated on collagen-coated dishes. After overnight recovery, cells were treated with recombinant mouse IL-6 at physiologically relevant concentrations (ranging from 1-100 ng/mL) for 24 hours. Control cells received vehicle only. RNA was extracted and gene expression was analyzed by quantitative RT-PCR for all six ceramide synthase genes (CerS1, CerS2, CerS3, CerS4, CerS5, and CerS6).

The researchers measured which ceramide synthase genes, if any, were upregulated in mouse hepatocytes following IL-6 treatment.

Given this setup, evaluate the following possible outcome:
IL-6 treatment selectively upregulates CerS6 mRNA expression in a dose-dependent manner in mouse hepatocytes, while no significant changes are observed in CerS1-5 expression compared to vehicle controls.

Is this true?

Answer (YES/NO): NO